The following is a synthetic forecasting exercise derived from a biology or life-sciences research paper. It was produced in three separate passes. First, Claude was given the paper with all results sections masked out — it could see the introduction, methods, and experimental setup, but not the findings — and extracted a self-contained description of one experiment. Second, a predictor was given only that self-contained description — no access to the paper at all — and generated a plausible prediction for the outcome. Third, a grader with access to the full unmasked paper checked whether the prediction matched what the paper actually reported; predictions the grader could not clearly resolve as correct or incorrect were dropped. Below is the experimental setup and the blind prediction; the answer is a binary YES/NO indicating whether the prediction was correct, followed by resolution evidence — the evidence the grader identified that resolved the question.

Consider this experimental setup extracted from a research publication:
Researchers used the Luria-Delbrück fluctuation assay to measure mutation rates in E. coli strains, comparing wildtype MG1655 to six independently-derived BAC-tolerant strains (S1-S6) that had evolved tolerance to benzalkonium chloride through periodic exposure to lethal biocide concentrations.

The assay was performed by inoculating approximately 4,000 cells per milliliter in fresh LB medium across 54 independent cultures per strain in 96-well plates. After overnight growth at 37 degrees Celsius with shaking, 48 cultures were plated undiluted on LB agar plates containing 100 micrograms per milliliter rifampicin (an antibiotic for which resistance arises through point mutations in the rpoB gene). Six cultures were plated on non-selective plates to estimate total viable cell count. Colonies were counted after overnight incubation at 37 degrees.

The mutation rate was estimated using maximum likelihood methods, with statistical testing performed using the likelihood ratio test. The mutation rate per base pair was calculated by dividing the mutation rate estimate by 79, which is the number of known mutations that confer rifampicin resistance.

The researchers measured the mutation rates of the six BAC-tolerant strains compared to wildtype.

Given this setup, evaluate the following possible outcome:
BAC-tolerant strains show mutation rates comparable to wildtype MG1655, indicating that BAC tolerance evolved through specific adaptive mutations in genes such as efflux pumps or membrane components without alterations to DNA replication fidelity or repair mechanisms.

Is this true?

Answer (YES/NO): NO